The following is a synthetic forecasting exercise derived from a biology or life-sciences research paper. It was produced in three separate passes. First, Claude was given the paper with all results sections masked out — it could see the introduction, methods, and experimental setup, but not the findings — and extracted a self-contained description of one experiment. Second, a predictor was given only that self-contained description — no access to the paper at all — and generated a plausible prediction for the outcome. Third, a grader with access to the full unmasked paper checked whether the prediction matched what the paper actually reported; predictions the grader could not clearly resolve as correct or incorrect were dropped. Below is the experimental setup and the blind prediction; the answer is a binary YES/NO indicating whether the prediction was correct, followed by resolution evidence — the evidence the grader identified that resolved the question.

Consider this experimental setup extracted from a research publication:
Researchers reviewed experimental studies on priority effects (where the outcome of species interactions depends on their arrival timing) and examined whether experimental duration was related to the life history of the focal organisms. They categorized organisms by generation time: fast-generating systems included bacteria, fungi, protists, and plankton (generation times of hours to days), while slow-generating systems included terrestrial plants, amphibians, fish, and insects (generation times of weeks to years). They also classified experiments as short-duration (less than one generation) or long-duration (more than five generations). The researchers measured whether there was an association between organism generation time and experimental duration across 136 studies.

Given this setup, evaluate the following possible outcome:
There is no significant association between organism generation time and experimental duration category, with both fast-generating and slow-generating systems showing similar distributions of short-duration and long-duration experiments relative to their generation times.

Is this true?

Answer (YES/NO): NO